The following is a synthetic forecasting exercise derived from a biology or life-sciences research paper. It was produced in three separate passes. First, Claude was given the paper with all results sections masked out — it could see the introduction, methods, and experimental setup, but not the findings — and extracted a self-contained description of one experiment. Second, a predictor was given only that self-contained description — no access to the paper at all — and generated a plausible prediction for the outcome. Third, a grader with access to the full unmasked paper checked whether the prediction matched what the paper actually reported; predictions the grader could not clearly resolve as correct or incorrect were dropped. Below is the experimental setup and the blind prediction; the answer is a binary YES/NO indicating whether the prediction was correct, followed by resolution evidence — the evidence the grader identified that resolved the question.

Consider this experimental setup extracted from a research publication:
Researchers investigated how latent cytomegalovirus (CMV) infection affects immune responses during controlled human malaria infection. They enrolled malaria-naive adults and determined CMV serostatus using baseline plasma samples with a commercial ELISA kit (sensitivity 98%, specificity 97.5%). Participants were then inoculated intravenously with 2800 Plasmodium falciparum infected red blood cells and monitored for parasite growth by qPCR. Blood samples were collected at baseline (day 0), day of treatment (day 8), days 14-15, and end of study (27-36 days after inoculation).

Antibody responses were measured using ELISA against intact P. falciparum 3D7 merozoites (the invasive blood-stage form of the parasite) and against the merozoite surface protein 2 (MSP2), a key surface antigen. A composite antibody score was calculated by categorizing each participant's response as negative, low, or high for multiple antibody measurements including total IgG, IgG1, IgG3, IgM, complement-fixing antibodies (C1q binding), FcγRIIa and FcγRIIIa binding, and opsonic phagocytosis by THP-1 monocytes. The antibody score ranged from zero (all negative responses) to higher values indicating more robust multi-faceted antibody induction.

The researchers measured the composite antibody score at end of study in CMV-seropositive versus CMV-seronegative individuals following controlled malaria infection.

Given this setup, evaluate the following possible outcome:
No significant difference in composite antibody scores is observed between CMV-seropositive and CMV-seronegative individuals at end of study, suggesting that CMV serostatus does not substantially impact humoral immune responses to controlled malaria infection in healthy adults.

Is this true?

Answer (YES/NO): NO